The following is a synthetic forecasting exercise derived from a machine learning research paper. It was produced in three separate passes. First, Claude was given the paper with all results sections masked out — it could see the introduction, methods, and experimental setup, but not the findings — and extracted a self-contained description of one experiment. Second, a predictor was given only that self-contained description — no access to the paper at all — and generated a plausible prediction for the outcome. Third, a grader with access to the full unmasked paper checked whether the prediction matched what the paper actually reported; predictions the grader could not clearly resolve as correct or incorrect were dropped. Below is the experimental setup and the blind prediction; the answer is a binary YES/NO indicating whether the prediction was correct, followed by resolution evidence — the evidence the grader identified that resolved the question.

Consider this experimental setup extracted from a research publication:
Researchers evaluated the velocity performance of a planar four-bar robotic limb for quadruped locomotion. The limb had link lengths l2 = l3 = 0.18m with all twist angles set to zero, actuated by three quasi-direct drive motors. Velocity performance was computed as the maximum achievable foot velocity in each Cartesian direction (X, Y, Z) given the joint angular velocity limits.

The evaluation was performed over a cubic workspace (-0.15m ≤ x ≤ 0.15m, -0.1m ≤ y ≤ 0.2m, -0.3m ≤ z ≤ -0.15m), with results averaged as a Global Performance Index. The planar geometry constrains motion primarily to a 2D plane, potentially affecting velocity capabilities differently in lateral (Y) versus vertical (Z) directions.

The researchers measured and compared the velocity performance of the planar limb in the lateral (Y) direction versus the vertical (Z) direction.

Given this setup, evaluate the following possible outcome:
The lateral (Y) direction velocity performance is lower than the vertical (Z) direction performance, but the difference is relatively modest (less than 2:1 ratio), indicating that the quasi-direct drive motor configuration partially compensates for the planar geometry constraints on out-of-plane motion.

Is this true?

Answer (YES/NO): NO